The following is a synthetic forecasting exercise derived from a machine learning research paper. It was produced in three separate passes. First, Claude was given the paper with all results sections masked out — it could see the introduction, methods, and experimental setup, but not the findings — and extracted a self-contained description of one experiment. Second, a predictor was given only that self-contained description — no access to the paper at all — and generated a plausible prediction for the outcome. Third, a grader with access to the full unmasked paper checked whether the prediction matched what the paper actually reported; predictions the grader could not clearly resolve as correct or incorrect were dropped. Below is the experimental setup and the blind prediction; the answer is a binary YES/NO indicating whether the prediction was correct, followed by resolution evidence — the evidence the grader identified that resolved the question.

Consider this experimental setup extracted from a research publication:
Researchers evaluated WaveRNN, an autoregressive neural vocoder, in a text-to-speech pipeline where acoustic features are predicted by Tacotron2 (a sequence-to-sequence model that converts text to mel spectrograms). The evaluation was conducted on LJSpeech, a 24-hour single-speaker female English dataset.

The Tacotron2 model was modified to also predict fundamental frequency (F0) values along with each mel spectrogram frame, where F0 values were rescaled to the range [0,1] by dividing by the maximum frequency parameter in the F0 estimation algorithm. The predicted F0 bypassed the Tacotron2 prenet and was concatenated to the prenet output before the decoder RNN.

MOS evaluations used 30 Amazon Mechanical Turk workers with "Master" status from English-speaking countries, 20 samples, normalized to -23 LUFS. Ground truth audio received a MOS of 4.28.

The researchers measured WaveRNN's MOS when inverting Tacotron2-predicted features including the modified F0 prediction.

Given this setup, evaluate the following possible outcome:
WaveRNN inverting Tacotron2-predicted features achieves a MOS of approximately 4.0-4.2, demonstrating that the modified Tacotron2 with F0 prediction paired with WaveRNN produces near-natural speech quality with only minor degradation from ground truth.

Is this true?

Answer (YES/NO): NO